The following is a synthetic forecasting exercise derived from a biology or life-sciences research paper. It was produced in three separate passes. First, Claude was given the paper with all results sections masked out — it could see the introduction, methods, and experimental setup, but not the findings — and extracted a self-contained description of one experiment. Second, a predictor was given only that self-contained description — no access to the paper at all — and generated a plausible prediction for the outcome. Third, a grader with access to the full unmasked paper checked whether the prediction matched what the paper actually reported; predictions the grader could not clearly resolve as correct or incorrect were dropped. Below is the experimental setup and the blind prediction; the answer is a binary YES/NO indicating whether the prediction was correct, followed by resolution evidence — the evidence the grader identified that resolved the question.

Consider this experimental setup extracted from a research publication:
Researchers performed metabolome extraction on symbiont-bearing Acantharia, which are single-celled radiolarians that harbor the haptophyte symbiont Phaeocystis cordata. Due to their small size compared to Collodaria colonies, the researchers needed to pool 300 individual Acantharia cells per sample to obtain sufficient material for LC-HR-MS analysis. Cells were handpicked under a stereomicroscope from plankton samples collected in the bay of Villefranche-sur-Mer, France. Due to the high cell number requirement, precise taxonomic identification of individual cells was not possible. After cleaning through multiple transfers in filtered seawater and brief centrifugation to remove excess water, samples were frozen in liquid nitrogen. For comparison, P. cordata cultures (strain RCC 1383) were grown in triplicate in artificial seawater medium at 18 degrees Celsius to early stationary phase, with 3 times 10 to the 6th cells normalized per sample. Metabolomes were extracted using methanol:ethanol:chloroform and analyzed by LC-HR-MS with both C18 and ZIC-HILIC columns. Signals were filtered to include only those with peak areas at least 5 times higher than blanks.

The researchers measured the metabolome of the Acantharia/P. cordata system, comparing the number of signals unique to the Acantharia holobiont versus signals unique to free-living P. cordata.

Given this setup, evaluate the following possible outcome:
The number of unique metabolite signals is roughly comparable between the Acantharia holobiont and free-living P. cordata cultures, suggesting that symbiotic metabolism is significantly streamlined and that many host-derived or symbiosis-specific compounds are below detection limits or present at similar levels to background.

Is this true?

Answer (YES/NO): NO